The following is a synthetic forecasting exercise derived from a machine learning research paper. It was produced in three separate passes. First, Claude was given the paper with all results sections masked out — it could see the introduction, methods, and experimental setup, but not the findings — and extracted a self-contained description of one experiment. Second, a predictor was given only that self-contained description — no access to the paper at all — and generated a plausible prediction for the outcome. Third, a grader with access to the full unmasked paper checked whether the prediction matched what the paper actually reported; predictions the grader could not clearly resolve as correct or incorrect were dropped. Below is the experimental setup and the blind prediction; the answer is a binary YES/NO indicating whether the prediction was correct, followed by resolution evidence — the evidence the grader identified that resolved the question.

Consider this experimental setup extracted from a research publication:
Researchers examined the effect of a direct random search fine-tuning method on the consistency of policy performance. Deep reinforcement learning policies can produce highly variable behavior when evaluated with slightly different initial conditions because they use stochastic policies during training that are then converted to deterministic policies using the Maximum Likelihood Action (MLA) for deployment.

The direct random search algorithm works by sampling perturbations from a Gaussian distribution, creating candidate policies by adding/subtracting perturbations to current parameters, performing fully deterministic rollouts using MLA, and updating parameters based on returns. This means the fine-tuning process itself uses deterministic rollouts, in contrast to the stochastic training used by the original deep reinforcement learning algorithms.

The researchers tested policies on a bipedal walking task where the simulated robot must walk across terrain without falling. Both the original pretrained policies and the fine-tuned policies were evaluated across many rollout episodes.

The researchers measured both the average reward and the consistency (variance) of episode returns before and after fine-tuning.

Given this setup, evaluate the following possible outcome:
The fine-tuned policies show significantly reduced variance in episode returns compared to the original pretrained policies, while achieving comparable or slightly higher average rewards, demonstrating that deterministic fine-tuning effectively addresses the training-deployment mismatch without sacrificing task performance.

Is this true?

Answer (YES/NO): YES